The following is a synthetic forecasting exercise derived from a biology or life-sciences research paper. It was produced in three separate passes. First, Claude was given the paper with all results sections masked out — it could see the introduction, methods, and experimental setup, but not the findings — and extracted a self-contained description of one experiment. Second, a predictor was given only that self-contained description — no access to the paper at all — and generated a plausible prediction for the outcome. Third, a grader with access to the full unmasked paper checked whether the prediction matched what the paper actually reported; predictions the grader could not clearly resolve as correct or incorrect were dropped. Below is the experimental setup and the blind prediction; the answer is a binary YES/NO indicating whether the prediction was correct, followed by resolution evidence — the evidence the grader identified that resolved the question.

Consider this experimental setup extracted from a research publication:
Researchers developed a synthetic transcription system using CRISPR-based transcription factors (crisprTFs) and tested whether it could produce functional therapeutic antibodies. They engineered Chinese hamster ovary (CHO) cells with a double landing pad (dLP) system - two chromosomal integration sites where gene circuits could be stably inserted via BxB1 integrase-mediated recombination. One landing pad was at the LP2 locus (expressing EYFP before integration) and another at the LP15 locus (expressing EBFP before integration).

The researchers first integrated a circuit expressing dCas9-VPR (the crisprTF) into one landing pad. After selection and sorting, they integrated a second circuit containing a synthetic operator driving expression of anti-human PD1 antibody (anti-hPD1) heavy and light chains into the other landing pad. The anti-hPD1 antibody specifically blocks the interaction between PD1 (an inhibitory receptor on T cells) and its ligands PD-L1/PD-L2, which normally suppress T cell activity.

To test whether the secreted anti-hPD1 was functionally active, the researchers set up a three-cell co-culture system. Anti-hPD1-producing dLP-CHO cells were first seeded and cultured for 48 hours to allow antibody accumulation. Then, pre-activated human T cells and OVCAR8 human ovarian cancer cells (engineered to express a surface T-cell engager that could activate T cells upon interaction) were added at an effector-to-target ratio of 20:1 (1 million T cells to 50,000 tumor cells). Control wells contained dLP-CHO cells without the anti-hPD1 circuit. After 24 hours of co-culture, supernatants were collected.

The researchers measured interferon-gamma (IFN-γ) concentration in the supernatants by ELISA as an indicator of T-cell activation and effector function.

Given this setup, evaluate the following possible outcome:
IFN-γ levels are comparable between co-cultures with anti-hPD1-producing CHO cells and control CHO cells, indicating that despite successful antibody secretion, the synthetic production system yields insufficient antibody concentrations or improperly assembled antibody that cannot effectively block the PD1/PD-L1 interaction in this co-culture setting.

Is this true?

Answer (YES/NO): NO